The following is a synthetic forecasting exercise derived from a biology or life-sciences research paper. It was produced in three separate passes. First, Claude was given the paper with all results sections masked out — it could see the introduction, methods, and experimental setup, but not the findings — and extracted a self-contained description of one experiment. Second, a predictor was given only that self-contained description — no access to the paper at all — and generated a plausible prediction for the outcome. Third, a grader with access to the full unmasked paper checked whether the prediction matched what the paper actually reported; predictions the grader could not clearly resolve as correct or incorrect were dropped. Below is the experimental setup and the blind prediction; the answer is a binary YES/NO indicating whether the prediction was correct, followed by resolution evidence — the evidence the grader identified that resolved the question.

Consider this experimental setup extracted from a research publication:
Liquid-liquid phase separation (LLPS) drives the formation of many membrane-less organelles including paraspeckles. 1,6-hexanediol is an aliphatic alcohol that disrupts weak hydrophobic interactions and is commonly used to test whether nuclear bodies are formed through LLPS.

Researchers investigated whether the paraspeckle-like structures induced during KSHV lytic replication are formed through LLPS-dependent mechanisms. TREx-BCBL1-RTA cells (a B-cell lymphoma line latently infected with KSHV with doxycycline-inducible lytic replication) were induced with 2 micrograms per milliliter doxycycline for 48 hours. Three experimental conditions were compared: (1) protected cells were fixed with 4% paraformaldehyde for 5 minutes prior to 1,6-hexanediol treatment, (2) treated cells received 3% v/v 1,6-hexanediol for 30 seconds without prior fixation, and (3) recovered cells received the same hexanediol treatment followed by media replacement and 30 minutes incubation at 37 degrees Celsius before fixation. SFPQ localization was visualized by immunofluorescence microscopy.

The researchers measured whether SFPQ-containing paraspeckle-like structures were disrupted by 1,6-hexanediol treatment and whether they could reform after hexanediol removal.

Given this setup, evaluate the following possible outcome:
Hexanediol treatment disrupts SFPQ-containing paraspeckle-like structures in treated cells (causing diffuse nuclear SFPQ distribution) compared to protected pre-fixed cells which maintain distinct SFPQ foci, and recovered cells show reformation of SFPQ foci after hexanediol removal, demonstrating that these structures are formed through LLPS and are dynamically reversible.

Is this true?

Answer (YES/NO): NO